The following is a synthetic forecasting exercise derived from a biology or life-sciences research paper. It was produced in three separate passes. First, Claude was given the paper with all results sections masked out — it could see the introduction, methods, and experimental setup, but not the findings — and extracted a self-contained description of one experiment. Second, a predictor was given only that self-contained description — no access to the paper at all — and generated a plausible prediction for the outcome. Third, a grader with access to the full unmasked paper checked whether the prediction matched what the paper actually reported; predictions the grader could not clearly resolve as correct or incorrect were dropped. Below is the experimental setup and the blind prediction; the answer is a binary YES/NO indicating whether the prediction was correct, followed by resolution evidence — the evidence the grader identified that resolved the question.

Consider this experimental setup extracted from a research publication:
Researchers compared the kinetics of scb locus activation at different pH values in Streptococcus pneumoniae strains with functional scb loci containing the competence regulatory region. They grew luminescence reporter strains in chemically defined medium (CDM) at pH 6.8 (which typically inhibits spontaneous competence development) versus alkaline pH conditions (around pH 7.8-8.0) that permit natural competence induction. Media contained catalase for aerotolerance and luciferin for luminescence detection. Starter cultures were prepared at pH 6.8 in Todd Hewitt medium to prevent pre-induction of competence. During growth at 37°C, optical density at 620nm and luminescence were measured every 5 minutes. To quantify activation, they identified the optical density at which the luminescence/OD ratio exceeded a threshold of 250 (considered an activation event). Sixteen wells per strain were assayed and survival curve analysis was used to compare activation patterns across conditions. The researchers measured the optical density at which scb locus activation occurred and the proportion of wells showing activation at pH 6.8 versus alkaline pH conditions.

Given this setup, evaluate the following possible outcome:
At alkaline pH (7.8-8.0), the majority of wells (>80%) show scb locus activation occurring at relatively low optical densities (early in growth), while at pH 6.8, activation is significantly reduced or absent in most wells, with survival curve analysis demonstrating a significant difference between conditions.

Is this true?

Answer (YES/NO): NO